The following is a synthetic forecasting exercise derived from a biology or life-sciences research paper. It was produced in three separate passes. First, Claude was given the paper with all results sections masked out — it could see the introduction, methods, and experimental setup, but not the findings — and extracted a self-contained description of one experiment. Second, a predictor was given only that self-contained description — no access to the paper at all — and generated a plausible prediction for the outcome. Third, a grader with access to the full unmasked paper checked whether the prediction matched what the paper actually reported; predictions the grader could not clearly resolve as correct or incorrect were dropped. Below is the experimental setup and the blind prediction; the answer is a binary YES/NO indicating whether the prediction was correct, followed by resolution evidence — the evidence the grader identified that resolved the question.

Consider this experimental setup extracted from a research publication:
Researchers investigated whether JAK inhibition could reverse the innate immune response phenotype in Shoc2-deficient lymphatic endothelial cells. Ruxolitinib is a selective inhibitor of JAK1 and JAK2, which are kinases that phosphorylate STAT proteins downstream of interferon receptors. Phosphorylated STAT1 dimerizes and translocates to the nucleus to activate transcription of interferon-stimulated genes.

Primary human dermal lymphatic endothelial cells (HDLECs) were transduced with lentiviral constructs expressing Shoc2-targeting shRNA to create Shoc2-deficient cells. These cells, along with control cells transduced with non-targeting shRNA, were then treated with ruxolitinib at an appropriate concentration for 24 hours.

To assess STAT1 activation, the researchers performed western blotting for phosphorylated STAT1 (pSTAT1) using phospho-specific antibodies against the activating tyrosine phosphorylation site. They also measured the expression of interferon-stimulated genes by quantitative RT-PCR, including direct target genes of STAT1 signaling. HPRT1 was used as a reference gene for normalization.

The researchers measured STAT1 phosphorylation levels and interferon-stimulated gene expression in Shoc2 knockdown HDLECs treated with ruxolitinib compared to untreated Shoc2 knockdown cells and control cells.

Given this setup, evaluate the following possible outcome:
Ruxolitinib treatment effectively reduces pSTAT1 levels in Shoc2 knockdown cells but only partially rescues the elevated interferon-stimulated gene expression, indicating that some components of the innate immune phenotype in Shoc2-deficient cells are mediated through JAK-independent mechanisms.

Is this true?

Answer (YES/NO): NO